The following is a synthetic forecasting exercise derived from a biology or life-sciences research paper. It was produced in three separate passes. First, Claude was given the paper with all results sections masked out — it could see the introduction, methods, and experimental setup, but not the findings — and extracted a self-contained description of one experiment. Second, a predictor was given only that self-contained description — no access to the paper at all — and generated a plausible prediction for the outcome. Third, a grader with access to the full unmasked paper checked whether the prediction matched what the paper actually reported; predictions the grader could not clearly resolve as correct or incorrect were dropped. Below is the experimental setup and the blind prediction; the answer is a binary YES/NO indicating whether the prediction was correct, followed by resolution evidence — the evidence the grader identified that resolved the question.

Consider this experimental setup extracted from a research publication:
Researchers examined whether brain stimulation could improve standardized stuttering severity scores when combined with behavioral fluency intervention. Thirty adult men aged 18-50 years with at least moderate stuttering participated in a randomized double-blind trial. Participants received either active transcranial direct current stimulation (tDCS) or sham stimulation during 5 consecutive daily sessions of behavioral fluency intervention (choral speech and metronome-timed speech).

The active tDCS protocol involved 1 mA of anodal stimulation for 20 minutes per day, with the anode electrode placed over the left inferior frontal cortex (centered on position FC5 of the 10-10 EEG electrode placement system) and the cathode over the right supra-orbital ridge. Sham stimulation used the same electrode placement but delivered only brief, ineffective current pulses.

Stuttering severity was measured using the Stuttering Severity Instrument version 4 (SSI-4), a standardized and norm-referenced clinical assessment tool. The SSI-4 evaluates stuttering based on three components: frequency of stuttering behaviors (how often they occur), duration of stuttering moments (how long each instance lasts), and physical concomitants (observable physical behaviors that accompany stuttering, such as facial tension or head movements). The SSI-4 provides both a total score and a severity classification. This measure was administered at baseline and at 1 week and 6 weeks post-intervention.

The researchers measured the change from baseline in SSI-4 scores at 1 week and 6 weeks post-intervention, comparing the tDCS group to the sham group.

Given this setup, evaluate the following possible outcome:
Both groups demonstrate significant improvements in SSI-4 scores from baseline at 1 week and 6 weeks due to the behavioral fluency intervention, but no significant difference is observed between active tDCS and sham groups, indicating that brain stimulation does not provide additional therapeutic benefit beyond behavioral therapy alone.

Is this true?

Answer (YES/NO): NO